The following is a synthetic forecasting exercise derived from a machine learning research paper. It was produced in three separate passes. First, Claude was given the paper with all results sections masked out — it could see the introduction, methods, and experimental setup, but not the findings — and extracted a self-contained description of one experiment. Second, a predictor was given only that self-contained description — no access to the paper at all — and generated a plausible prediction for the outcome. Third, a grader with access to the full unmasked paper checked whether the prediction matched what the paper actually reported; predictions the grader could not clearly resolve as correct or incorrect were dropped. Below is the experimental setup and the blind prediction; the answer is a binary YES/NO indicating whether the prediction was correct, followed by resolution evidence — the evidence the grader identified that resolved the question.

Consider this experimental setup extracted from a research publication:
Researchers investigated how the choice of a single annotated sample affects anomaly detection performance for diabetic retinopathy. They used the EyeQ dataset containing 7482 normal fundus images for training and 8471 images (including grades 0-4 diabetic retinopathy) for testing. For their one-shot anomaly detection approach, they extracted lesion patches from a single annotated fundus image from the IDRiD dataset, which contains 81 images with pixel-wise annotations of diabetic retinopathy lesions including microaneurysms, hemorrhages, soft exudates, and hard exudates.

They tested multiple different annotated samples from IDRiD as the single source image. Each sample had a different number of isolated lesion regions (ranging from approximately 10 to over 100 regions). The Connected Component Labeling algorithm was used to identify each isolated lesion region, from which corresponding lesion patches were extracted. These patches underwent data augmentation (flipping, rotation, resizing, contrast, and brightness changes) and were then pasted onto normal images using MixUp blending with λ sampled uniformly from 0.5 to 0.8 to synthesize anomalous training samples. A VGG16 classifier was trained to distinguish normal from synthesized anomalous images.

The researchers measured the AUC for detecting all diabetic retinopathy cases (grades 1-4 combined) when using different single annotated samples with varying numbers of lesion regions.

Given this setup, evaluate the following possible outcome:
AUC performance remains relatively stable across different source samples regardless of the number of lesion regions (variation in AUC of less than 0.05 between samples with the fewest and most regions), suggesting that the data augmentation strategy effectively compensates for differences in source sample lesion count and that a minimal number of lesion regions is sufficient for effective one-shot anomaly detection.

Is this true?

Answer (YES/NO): NO